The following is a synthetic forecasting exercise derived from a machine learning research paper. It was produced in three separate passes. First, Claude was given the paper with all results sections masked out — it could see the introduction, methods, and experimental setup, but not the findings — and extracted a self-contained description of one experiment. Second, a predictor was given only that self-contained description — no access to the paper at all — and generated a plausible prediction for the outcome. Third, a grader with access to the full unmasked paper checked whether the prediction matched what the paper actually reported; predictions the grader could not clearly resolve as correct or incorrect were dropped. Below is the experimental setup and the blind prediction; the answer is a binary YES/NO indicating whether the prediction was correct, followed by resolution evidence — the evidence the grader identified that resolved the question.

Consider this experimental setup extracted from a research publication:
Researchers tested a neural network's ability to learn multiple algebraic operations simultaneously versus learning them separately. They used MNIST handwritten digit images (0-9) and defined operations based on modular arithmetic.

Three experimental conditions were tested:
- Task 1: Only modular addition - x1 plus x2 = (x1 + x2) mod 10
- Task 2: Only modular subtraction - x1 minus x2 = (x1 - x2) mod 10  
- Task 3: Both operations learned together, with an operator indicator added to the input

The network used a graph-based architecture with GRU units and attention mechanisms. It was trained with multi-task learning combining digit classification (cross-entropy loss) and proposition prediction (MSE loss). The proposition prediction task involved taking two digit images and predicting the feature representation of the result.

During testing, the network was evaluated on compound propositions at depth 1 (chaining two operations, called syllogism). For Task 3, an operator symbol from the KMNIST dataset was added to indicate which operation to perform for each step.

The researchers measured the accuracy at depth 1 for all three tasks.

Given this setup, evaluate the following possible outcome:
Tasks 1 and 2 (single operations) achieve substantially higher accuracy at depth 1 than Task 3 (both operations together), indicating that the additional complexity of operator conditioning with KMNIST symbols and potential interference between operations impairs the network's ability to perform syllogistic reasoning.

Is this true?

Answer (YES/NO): NO